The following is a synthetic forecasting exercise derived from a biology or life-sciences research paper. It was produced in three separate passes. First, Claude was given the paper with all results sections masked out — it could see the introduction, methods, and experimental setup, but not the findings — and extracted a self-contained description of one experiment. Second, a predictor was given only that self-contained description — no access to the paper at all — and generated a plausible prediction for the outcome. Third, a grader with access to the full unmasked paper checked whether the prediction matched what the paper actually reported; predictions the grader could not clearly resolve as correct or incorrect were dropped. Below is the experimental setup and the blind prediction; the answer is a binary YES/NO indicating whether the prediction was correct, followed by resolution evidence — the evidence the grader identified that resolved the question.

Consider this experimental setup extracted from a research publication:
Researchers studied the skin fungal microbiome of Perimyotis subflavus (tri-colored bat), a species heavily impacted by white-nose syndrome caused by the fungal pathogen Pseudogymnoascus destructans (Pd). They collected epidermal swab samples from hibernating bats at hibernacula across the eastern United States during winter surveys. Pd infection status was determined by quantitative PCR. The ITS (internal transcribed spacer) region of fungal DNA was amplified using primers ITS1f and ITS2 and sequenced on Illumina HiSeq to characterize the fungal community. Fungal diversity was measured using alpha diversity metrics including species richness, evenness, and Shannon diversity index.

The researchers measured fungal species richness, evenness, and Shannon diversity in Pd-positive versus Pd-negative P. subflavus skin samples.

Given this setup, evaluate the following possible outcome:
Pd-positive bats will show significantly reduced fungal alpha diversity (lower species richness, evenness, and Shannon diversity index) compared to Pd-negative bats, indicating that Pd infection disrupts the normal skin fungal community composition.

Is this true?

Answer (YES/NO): NO